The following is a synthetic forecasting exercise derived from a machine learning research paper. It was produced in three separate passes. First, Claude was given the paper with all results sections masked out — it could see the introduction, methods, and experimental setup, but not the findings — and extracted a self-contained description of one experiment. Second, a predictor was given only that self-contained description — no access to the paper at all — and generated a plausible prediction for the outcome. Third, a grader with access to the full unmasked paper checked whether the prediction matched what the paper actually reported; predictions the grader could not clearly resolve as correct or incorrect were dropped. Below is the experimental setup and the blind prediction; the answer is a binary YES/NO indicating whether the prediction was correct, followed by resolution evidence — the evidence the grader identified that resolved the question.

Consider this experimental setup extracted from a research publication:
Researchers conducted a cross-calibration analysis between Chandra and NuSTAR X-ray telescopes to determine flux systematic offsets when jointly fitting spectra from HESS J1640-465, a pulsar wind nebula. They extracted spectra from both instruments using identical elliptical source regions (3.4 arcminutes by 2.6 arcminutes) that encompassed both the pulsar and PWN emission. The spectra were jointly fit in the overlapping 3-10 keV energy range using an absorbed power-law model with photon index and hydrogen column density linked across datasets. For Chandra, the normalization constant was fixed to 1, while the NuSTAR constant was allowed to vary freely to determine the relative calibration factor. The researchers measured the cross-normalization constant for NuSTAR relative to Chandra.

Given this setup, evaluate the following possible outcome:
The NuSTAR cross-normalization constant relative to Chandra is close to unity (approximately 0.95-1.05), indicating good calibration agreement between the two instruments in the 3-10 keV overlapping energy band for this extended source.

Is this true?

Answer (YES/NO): NO